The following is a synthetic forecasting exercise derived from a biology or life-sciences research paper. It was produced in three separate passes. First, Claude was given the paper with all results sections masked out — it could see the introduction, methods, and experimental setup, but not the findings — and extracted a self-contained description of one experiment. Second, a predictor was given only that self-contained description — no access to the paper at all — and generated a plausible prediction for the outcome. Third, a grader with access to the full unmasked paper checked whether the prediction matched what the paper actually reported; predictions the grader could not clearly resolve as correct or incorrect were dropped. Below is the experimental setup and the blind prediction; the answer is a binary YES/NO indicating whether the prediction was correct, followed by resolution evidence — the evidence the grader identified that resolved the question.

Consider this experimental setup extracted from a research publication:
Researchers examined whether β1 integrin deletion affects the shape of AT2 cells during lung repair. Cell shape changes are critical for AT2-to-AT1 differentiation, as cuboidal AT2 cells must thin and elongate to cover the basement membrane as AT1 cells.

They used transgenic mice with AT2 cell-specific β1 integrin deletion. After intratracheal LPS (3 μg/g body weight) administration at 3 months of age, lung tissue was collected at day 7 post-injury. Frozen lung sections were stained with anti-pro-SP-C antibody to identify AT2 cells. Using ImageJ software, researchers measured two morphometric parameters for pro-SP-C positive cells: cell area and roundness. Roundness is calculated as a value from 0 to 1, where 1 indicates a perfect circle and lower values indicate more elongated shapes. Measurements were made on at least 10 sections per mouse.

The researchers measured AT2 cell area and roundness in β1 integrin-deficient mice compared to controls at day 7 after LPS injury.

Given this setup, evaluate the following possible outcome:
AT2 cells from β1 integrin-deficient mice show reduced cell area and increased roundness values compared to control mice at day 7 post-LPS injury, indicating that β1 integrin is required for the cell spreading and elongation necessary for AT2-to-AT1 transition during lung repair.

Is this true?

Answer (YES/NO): NO